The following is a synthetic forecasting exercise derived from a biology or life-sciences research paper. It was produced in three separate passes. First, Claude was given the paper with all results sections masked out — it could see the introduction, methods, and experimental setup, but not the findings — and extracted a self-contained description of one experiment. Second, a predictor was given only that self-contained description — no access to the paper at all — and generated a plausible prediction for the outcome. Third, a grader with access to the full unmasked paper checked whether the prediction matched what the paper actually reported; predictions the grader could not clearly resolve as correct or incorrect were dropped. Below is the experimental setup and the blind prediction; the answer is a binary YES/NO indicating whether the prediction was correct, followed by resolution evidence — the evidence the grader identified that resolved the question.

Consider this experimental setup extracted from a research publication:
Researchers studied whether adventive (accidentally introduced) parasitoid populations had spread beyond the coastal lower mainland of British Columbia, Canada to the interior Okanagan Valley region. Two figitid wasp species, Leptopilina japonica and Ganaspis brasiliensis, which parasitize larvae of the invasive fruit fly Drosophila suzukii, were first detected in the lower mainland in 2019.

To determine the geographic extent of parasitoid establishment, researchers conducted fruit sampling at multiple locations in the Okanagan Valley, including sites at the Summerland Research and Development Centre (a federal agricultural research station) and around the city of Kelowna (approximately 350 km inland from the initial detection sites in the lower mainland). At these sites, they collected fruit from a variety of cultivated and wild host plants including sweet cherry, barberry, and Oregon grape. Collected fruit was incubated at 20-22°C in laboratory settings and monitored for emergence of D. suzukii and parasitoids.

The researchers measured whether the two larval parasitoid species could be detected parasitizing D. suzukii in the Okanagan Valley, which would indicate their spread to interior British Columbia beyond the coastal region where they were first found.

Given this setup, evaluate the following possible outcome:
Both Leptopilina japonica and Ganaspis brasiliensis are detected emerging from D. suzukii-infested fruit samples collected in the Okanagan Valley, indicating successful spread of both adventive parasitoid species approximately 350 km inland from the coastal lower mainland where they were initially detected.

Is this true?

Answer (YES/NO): NO